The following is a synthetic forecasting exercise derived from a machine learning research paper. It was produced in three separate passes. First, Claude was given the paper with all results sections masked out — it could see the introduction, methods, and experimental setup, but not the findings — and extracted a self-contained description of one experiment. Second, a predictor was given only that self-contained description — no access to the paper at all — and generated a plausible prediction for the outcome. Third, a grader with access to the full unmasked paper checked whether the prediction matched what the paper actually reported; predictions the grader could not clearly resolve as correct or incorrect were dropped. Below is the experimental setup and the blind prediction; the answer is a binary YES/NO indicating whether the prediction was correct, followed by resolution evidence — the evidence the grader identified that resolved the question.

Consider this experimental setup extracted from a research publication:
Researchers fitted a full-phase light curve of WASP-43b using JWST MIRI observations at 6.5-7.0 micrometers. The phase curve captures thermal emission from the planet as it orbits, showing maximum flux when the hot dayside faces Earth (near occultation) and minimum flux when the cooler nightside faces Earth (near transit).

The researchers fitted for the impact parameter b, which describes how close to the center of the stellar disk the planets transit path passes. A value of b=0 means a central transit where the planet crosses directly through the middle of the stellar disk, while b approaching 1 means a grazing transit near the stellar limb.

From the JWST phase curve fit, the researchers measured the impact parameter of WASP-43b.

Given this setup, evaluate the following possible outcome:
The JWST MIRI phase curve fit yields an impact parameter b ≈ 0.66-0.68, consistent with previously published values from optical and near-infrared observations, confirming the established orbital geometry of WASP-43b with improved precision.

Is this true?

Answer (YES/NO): YES